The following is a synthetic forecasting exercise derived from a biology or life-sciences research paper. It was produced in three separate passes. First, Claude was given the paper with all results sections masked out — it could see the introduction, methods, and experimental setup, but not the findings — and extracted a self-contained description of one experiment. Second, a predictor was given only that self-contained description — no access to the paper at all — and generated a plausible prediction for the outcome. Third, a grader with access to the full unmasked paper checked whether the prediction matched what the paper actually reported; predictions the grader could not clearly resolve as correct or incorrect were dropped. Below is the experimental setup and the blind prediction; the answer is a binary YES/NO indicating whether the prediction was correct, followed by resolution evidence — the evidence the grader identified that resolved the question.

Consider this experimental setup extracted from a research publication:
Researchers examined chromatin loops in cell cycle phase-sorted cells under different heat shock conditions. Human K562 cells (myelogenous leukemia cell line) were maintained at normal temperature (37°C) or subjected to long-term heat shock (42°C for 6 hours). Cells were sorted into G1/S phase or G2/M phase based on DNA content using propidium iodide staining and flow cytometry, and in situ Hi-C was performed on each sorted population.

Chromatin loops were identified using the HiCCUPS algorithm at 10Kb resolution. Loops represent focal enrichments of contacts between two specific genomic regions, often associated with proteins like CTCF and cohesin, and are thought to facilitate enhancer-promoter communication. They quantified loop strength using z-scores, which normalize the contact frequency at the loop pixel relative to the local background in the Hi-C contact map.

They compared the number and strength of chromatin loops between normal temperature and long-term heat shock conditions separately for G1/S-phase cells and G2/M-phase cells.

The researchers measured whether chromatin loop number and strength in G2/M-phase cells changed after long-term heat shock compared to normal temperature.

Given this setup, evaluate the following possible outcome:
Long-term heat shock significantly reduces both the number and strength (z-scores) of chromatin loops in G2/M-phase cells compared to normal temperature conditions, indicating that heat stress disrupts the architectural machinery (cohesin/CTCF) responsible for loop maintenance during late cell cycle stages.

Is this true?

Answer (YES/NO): NO